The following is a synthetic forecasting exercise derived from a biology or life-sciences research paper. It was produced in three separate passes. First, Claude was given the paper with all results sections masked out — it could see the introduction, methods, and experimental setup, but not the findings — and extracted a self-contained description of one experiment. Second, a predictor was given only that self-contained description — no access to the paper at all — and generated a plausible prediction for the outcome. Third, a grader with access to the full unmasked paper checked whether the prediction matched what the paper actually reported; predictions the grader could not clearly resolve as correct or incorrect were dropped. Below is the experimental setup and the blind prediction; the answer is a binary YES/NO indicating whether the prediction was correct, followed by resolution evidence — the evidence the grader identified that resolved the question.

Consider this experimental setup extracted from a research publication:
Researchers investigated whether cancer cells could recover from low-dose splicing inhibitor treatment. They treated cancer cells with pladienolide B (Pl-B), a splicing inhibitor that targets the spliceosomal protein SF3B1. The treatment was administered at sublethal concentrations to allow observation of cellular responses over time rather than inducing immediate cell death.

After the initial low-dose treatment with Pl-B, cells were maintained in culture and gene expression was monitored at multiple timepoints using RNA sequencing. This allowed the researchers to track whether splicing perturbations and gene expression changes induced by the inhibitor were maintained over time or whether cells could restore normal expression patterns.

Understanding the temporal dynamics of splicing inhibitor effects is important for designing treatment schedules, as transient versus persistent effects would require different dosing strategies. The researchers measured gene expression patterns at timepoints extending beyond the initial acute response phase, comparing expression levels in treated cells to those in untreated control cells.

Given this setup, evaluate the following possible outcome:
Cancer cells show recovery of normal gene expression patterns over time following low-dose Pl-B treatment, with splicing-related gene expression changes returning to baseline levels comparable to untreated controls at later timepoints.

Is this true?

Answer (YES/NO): YES